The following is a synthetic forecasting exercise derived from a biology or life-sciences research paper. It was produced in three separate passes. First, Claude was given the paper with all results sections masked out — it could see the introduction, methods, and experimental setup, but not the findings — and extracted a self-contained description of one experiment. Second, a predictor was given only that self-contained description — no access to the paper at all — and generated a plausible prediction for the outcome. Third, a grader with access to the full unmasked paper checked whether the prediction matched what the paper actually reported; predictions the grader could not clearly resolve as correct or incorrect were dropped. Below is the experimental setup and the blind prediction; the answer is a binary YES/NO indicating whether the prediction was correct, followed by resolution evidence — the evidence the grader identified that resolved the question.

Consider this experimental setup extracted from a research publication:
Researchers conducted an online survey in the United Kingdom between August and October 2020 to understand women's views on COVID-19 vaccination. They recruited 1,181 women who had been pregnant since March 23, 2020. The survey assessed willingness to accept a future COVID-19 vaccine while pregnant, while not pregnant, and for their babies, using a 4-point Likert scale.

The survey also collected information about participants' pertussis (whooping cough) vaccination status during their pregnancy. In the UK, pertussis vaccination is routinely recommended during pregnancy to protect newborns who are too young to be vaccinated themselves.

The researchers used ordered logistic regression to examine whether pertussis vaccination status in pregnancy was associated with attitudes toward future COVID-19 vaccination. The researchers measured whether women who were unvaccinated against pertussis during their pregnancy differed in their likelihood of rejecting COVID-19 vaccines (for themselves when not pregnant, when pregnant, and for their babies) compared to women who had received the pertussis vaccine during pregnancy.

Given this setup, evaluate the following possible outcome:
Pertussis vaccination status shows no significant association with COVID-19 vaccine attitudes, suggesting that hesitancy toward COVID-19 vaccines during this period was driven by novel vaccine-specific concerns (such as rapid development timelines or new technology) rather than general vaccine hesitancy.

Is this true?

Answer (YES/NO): NO